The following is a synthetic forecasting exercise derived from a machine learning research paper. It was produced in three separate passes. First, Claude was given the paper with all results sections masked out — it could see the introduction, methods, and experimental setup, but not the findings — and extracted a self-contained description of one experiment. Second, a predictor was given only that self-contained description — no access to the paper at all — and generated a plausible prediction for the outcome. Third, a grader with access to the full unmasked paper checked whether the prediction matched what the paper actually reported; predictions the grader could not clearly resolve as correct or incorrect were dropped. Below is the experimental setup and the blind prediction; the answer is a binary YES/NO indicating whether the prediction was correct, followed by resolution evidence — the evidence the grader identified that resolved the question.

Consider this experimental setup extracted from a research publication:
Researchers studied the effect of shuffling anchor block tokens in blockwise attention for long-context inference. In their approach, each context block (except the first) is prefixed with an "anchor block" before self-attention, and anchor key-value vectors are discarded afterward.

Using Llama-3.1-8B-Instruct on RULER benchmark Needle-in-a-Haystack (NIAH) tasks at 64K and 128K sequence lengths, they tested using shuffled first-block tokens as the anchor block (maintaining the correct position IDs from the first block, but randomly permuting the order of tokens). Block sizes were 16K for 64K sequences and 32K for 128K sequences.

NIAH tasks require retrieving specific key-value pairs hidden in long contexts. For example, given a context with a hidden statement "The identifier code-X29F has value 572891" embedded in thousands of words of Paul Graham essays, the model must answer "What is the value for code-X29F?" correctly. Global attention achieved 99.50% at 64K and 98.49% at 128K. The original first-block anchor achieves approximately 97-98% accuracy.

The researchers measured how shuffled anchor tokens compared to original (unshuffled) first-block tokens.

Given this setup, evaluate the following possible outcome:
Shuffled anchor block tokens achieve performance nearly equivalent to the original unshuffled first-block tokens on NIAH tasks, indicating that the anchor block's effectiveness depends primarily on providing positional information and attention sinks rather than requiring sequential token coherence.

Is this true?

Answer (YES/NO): NO